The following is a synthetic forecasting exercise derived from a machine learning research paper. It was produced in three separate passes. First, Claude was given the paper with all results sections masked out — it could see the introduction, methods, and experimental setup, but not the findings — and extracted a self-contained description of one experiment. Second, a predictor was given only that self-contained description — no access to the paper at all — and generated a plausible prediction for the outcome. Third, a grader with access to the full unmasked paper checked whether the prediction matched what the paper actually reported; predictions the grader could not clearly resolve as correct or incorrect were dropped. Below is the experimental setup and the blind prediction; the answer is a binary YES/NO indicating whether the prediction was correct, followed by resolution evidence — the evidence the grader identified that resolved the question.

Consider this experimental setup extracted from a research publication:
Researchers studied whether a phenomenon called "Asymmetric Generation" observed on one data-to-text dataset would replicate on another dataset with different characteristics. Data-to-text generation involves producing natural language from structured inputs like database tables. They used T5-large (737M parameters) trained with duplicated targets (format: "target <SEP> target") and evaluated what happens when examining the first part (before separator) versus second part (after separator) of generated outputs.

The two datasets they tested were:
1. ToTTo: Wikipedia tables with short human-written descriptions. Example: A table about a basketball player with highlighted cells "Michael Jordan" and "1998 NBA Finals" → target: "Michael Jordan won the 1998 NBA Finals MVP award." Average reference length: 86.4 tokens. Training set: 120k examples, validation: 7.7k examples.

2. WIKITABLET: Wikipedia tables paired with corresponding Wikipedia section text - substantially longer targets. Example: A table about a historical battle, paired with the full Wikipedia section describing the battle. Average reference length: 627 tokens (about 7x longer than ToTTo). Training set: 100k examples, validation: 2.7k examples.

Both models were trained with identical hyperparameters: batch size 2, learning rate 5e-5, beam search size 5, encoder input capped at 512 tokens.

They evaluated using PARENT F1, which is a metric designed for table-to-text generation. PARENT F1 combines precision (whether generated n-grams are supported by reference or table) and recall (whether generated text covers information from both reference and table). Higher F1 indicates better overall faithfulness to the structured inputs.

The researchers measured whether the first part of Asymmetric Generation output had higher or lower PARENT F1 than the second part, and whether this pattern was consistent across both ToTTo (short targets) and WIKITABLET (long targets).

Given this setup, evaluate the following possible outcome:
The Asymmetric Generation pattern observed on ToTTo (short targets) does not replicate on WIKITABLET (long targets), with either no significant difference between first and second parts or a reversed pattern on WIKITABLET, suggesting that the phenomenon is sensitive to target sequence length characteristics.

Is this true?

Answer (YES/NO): NO